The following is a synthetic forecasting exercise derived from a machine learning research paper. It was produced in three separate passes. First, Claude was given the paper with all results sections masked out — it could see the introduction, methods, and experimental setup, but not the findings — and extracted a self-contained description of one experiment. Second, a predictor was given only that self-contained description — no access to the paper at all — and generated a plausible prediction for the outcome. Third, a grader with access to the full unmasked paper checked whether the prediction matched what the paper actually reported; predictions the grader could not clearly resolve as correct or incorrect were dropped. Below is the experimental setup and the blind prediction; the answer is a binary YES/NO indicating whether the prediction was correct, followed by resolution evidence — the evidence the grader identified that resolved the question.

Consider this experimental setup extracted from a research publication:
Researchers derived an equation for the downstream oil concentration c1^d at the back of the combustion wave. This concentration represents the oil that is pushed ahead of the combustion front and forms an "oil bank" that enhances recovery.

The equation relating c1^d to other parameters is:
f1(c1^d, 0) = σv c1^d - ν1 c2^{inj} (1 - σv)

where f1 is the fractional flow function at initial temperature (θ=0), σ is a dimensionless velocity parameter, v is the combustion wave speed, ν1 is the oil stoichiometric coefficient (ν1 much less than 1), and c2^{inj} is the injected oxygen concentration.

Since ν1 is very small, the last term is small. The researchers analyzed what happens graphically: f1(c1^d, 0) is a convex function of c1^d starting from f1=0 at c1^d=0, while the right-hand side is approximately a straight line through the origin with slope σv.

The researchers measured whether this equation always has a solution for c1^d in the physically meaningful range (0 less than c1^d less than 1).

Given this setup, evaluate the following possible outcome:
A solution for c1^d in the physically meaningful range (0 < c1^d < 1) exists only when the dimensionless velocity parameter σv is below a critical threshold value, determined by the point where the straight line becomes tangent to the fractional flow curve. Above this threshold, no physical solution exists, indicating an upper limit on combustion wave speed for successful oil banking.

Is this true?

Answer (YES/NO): NO